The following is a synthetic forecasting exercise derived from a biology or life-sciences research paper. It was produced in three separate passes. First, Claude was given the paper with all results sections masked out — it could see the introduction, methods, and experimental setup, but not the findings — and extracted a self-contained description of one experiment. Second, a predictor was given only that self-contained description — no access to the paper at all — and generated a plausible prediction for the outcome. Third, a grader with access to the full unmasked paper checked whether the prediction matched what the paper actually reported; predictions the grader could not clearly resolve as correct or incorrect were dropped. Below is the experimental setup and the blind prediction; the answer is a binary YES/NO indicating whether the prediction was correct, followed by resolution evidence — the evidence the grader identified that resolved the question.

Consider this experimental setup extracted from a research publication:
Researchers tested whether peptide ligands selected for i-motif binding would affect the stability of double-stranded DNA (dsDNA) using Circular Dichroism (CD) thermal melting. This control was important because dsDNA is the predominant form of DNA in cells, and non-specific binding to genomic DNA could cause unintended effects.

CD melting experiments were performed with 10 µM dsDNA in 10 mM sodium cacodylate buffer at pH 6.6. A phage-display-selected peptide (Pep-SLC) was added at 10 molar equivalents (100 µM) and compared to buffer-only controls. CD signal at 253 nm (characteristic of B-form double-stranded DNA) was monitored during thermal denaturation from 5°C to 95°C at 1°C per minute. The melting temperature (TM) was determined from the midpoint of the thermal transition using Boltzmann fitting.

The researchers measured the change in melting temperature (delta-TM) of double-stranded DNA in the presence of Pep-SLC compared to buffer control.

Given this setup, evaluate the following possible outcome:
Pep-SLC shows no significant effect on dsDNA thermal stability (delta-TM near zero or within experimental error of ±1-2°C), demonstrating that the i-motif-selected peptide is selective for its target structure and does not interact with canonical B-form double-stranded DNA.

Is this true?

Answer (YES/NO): NO